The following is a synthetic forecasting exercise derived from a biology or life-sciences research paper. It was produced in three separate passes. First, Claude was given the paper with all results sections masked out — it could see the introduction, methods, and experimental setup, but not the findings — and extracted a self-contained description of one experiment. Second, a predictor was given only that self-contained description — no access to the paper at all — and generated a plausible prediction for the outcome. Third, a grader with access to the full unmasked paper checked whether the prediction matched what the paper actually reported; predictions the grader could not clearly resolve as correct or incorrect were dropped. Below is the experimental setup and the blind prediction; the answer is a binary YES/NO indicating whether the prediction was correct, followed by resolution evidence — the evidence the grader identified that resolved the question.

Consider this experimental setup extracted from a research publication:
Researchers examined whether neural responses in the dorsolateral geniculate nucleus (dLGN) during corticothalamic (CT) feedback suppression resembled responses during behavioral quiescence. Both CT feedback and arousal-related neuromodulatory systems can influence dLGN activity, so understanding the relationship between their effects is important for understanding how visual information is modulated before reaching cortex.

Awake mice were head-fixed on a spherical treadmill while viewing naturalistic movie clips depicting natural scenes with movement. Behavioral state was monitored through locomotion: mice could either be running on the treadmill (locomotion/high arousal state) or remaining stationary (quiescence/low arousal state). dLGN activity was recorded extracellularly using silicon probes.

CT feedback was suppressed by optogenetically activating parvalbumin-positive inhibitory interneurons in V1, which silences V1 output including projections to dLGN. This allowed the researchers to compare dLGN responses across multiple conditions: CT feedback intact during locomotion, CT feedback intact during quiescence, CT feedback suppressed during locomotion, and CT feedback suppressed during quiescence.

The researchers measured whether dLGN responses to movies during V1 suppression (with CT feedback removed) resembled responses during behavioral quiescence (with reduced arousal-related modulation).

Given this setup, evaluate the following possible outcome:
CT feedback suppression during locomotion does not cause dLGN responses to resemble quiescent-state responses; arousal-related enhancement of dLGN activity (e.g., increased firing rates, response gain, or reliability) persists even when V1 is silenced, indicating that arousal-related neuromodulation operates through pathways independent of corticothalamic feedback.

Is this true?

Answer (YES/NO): YES